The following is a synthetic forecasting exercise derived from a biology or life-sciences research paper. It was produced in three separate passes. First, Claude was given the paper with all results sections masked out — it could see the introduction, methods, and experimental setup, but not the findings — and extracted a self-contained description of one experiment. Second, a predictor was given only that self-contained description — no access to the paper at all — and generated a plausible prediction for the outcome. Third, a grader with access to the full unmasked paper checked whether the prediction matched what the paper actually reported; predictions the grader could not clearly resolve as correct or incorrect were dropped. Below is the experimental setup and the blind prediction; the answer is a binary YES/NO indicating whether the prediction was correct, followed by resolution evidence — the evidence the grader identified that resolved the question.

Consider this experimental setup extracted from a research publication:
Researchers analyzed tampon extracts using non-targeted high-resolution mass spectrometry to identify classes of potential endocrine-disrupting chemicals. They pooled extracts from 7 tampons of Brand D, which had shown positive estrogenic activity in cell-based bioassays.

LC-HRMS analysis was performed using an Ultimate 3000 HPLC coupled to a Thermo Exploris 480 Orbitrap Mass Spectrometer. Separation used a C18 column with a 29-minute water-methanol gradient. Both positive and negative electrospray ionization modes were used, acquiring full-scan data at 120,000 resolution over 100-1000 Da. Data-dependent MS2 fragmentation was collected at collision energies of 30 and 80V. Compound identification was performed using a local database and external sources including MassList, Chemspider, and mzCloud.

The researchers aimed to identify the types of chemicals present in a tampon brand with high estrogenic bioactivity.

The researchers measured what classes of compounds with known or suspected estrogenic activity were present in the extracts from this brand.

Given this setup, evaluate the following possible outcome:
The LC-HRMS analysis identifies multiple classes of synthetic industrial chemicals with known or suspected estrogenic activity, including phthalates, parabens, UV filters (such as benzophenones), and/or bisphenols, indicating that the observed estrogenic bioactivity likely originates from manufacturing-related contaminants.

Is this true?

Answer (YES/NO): YES